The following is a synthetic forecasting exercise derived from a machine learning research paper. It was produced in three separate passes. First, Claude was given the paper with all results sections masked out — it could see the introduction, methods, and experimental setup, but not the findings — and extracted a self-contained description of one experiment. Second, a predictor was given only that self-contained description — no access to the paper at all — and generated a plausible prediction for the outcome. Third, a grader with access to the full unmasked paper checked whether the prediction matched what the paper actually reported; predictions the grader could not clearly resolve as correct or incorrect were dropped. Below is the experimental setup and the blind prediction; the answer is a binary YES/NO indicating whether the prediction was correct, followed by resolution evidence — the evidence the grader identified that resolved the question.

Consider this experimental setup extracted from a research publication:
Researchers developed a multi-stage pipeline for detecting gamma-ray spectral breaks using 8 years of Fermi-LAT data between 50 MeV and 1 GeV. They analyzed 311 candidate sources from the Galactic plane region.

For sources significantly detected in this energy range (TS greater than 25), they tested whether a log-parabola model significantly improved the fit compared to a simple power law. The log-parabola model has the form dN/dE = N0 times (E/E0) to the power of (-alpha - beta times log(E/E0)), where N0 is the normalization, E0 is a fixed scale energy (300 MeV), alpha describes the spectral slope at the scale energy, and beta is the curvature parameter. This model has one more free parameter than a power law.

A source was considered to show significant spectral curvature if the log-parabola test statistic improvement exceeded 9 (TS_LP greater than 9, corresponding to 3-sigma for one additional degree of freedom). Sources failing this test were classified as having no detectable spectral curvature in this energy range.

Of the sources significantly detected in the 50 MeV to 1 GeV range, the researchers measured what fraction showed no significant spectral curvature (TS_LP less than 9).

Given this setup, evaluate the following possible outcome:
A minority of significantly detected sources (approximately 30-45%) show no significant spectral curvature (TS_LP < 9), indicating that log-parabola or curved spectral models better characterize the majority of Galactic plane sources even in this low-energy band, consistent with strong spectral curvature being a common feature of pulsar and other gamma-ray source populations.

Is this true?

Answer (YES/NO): NO